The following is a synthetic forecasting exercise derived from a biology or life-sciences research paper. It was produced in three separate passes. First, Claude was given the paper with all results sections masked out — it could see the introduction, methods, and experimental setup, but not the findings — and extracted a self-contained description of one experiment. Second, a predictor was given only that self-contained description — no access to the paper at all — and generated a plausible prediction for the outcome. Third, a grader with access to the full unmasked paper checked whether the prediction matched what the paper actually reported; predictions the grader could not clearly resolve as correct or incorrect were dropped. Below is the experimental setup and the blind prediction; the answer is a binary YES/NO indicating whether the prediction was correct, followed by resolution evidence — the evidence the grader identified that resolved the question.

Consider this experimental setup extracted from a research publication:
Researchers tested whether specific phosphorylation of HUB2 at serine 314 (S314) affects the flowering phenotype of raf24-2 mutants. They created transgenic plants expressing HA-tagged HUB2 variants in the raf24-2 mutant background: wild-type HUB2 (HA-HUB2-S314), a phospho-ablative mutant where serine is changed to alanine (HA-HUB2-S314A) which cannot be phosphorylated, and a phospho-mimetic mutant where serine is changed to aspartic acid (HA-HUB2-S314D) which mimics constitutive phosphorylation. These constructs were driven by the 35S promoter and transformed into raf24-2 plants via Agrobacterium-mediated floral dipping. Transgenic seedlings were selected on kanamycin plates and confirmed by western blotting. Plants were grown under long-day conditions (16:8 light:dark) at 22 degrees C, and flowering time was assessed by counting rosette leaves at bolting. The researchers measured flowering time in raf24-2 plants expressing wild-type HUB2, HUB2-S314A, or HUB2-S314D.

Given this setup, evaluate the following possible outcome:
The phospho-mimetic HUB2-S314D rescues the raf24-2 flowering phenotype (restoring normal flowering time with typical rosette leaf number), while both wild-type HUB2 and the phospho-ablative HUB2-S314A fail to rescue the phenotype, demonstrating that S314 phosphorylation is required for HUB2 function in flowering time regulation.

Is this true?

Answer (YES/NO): NO